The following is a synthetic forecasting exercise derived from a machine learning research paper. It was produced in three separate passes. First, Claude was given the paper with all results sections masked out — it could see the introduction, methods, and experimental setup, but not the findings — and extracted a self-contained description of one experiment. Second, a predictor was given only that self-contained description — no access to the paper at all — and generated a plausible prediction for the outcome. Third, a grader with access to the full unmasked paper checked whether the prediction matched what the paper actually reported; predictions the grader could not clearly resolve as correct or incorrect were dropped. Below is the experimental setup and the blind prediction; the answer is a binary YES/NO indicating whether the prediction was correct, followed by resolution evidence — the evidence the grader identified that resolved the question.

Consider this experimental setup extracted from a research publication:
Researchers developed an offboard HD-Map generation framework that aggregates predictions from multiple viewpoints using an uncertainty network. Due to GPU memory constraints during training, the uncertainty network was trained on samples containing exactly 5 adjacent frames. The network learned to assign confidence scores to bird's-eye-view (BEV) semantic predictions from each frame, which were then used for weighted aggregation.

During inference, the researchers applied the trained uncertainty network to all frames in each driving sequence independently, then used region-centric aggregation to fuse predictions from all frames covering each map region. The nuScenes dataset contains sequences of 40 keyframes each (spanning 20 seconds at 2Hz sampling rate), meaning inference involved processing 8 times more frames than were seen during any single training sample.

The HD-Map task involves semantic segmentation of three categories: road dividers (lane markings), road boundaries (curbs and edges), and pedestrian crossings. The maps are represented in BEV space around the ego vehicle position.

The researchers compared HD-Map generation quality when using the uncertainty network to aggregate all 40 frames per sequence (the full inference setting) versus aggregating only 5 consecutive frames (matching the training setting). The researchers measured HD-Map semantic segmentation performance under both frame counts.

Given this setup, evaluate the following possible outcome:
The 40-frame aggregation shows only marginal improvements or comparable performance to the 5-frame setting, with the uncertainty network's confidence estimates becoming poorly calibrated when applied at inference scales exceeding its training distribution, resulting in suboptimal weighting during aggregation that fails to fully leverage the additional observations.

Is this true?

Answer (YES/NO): NO